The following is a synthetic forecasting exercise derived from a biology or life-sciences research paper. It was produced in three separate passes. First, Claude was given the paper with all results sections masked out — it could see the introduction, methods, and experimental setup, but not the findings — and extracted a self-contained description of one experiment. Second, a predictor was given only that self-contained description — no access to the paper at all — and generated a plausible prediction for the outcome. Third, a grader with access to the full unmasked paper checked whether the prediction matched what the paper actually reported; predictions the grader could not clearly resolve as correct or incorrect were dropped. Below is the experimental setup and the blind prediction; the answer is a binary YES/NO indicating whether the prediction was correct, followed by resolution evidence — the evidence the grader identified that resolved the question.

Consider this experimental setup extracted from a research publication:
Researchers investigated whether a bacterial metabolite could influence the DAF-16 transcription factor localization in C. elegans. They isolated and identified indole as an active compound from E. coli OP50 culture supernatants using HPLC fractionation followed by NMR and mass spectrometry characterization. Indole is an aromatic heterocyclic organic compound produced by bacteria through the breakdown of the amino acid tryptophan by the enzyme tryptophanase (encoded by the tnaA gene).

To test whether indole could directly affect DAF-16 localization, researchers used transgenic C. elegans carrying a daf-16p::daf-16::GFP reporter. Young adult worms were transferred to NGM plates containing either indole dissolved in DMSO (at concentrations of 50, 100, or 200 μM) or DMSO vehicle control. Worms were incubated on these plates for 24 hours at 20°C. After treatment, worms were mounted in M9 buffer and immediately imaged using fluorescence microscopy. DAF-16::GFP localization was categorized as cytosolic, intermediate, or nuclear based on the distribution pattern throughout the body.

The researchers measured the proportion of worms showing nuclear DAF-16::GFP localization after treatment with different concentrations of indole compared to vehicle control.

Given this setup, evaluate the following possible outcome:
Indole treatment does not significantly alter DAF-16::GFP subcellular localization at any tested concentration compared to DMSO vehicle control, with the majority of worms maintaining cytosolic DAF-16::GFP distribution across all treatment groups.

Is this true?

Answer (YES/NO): NO